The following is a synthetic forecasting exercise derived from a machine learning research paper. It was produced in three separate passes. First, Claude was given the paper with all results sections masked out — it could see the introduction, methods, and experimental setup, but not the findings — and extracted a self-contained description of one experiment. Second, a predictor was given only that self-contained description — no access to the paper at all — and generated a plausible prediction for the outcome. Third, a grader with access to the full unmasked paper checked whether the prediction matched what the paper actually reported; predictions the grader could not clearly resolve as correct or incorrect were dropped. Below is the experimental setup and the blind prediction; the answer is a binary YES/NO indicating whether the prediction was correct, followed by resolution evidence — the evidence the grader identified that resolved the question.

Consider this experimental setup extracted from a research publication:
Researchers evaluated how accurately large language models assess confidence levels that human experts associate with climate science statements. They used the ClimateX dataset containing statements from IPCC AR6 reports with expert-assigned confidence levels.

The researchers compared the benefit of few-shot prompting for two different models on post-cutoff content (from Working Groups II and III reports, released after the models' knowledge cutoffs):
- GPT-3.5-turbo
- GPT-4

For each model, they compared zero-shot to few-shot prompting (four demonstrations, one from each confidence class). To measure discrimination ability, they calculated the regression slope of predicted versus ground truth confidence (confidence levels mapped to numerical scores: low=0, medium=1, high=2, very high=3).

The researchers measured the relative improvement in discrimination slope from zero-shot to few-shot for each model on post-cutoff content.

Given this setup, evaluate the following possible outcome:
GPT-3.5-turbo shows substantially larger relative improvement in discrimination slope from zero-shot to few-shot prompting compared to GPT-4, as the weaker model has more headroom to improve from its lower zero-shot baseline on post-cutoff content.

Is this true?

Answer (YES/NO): NO